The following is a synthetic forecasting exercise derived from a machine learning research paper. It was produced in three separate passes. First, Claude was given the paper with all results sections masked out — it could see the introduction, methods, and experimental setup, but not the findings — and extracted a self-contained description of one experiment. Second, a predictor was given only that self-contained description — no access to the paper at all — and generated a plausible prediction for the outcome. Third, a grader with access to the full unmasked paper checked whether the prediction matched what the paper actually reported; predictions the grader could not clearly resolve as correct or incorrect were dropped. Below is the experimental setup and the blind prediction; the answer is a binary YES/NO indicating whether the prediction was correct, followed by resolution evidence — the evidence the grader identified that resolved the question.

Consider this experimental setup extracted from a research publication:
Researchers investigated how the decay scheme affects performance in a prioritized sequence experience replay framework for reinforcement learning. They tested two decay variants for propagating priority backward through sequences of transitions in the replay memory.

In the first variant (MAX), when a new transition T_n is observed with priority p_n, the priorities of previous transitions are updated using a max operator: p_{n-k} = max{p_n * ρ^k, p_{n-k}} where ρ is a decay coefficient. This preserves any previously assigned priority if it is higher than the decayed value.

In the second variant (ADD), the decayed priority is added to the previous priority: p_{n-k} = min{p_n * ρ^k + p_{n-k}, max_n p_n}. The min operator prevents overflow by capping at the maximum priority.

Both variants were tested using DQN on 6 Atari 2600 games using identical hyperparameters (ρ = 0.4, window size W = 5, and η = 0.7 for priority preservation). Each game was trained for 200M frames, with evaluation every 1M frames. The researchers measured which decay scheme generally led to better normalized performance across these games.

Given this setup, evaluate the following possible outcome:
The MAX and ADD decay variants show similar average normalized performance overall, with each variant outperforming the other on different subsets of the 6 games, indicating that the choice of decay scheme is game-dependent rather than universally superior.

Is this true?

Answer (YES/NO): NO